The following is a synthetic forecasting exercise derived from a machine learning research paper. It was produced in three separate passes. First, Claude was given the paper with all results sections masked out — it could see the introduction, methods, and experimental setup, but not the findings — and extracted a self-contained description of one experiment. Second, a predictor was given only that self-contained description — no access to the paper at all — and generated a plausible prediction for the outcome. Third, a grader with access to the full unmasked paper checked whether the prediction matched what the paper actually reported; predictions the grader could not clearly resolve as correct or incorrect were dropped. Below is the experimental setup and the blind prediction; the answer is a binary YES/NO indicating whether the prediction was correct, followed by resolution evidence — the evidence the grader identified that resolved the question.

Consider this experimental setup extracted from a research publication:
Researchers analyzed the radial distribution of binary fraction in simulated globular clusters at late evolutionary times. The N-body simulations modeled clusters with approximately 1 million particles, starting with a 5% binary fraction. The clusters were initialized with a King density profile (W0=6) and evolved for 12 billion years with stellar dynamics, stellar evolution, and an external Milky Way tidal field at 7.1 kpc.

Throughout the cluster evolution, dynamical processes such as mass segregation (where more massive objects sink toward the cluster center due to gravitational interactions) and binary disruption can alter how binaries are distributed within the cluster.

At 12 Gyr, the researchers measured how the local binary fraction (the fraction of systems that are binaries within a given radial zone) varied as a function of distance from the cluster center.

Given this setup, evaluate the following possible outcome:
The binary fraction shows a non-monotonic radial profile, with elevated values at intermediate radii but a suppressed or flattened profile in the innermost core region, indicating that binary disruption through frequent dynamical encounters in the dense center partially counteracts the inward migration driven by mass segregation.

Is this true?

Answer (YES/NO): NO